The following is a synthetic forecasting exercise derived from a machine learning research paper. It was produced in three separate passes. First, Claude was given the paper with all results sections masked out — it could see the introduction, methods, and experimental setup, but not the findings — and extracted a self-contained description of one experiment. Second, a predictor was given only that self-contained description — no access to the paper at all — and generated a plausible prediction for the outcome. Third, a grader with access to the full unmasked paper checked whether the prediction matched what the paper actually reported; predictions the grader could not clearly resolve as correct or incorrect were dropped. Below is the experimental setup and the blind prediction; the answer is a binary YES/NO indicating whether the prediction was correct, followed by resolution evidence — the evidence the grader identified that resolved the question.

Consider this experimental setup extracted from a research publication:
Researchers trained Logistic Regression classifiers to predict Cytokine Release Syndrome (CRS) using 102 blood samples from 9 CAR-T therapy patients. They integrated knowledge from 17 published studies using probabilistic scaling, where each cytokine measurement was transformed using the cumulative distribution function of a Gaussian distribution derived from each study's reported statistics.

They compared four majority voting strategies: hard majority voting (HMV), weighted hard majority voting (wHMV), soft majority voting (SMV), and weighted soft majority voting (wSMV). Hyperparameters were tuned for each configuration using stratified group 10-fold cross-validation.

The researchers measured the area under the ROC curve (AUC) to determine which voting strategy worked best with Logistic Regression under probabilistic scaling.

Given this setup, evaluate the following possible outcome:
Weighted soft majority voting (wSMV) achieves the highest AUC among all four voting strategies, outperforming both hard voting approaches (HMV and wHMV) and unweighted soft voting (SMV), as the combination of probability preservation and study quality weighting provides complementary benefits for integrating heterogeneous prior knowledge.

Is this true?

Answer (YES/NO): NO